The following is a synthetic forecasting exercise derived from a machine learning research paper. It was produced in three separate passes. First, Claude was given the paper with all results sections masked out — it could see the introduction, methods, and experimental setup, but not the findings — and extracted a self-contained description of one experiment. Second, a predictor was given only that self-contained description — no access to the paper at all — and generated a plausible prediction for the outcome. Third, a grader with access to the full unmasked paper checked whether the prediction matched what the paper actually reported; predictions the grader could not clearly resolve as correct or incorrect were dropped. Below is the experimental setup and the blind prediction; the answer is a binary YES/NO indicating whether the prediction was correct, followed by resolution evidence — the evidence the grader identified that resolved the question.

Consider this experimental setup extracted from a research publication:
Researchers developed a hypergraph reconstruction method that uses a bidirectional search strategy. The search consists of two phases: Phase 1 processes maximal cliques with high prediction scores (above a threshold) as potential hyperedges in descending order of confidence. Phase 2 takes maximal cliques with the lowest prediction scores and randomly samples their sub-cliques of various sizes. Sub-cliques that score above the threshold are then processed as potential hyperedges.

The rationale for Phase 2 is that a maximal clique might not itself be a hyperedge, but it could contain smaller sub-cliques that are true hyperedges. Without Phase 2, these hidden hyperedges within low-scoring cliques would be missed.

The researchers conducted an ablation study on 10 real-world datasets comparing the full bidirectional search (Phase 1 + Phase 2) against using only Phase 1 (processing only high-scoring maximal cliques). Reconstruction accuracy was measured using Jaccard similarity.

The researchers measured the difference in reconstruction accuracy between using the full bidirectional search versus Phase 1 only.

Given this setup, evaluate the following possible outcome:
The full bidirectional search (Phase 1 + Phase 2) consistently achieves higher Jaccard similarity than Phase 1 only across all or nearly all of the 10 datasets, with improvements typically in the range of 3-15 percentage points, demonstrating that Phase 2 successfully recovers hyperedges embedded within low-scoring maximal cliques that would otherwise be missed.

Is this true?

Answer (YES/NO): NO